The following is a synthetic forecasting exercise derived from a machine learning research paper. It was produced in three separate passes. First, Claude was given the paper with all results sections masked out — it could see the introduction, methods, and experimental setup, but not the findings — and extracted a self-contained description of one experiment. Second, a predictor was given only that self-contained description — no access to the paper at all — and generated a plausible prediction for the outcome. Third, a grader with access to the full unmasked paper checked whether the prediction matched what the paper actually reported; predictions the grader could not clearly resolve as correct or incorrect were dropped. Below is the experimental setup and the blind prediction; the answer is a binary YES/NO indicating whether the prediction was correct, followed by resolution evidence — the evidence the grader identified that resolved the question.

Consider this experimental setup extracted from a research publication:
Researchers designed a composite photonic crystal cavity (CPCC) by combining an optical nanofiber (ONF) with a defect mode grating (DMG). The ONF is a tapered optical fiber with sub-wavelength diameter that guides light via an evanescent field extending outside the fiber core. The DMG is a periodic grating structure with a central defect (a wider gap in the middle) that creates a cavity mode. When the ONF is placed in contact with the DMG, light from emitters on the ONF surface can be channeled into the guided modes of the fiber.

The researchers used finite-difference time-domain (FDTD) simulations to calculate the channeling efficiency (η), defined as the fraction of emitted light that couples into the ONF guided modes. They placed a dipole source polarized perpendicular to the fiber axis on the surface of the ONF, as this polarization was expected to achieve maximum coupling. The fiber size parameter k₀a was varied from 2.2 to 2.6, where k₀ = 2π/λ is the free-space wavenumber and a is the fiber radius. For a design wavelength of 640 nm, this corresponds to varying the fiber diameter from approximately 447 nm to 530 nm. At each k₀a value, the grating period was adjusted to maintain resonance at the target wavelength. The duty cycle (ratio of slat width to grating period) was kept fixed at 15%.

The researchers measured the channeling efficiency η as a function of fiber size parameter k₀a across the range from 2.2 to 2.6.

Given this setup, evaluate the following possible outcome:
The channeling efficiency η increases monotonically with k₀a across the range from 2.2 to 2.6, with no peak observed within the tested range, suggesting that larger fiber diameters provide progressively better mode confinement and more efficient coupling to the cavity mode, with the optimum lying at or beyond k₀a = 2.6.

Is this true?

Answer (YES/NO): NO